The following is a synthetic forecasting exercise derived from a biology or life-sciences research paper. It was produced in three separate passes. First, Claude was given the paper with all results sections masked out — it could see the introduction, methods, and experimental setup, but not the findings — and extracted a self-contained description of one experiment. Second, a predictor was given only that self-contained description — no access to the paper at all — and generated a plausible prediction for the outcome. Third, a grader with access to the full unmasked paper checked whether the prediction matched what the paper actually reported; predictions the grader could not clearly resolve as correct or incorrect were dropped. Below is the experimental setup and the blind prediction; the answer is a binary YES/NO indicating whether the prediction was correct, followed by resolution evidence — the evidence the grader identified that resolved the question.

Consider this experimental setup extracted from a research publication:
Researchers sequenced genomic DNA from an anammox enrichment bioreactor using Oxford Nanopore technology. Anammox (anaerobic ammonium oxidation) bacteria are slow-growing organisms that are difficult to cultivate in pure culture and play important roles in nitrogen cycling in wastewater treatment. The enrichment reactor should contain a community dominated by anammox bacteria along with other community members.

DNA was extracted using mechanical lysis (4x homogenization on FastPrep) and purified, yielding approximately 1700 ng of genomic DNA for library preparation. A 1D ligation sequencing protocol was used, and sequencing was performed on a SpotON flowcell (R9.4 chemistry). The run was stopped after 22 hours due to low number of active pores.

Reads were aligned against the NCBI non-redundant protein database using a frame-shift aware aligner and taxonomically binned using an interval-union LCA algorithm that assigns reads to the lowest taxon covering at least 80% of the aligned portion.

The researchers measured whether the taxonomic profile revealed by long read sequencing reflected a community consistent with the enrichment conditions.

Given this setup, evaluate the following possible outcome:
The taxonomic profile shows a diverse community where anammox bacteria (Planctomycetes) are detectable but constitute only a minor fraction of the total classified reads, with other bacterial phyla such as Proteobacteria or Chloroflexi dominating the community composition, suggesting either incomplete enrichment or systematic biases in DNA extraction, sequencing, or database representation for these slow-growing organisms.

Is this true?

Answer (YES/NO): NO